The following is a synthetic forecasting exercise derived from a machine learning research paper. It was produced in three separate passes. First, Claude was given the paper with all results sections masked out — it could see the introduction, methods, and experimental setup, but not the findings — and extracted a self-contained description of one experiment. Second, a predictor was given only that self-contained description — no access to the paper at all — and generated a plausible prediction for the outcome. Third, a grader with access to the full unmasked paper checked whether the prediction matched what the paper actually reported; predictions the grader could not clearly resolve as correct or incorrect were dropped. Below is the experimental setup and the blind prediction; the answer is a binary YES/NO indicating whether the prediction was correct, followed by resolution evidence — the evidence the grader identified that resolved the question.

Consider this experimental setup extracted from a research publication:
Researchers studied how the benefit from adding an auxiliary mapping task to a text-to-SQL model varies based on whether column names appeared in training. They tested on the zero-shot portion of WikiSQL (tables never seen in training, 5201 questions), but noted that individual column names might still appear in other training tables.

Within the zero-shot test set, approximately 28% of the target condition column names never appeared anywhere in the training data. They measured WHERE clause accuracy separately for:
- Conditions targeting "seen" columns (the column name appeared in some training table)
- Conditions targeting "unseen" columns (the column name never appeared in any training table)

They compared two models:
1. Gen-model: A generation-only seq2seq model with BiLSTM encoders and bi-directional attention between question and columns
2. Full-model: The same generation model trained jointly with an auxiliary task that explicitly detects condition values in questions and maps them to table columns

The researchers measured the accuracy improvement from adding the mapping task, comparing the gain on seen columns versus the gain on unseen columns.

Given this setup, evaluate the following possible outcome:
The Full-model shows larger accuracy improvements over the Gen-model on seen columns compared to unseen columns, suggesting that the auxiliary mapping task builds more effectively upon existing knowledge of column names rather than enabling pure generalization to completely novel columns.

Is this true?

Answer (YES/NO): NO